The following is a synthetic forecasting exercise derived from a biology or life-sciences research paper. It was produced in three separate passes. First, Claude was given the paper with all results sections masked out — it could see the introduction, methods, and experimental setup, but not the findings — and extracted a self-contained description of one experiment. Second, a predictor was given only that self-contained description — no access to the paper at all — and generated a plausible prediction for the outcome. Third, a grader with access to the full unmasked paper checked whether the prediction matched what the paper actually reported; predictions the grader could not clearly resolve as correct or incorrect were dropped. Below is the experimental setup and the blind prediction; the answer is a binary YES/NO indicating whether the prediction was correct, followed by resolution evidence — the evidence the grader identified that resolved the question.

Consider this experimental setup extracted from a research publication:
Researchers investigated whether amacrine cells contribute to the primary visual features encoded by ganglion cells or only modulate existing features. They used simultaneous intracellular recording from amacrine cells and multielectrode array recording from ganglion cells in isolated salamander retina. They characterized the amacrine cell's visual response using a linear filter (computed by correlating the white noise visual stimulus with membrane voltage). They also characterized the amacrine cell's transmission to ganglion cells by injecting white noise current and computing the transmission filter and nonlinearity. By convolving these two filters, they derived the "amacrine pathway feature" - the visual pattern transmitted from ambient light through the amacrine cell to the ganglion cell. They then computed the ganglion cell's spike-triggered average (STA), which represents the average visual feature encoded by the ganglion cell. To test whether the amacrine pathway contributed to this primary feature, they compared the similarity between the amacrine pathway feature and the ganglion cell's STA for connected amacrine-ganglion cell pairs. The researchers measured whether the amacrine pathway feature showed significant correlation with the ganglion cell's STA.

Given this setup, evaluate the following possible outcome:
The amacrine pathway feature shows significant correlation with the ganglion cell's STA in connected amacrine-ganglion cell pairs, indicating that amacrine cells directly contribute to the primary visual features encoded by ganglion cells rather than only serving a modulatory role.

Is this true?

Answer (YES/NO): NO